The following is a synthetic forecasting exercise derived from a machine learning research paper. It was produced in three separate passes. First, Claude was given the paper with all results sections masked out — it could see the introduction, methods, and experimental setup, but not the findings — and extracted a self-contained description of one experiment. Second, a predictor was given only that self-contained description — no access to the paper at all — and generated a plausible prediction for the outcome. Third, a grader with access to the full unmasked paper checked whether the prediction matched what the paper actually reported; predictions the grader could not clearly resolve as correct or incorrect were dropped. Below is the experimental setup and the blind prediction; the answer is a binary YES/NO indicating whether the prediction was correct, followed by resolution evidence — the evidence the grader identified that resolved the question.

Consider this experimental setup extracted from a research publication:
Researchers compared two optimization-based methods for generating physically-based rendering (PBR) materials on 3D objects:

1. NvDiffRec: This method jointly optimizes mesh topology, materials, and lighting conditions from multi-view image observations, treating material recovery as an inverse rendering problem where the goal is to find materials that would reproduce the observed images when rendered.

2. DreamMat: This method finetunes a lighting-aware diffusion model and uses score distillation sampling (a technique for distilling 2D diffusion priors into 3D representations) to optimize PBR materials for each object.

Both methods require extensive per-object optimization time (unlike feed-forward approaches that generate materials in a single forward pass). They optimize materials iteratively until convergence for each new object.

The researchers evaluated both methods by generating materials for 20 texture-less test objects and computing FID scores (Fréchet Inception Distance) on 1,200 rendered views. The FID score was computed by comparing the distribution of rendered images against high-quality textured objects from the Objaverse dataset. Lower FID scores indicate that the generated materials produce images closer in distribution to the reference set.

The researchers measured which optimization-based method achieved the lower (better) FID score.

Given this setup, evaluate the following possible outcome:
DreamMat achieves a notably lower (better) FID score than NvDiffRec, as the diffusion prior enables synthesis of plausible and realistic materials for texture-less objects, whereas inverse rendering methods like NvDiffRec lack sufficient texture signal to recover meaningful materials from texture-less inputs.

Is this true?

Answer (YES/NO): NO